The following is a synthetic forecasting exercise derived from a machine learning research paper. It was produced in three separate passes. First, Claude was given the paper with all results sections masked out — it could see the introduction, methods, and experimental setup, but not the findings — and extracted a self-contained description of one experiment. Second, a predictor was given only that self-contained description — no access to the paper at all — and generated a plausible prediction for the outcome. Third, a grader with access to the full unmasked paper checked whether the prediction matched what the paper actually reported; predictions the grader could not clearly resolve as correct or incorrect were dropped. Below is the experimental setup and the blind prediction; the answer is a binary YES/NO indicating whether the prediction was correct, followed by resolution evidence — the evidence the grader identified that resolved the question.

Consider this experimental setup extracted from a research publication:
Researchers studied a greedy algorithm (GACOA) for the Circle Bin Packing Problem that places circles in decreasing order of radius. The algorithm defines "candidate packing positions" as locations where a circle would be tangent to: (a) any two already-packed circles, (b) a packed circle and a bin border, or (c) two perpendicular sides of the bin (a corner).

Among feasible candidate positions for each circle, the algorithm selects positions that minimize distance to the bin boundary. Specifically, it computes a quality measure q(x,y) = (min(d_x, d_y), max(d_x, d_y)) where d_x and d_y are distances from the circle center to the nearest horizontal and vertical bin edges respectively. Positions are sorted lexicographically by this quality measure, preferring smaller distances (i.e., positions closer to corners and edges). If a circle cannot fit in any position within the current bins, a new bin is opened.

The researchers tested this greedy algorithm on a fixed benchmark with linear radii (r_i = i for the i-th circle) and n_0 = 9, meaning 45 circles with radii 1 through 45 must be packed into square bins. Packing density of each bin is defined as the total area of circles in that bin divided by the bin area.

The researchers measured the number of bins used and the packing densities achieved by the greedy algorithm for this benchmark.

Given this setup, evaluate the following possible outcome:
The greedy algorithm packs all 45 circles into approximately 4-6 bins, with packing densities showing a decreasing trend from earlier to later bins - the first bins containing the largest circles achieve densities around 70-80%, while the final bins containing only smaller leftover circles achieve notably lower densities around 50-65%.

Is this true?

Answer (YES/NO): NO